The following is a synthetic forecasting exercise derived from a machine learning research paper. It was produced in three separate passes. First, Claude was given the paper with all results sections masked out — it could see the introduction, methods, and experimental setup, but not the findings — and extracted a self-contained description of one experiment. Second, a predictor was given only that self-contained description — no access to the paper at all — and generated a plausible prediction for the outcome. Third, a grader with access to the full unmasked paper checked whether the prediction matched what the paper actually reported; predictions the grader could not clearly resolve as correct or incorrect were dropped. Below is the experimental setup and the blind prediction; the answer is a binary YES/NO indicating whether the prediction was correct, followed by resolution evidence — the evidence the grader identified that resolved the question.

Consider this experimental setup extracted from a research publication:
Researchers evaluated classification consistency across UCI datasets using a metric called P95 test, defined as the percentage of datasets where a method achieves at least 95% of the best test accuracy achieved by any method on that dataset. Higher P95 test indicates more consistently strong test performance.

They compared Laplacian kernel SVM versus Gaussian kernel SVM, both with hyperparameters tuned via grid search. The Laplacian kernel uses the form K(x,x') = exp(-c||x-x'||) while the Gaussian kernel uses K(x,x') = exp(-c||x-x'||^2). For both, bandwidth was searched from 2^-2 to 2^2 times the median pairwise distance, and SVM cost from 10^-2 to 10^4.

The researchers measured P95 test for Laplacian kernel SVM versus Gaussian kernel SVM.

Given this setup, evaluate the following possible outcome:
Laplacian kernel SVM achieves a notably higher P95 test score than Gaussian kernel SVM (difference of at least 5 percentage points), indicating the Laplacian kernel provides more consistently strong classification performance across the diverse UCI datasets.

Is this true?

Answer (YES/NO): NO